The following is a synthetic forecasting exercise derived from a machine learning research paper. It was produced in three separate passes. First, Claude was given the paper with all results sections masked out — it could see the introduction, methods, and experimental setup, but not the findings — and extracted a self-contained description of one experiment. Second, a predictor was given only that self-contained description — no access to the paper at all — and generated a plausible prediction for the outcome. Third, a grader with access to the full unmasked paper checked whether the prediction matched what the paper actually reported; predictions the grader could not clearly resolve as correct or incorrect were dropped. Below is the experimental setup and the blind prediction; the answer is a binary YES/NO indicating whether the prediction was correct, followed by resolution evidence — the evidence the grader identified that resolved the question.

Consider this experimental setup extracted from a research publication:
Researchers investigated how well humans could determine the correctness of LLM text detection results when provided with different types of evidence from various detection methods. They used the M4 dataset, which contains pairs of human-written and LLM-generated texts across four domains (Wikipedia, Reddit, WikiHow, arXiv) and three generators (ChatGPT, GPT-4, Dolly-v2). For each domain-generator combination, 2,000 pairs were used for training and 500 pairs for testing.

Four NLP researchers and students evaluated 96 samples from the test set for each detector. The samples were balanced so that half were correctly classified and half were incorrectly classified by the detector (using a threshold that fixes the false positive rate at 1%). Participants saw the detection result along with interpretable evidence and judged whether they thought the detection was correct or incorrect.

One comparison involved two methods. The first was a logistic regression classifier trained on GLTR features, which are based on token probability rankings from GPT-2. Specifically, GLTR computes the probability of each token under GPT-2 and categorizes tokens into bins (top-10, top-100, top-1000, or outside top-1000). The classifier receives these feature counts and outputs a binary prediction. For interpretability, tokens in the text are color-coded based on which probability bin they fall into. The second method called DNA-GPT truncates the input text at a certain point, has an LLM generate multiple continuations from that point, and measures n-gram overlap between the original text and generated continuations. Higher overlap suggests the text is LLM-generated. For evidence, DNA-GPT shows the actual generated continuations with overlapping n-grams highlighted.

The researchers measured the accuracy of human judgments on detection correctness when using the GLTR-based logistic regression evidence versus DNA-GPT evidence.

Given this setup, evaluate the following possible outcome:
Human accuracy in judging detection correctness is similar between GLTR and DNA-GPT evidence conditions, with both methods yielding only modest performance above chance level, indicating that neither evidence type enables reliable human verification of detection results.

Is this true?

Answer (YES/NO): NO